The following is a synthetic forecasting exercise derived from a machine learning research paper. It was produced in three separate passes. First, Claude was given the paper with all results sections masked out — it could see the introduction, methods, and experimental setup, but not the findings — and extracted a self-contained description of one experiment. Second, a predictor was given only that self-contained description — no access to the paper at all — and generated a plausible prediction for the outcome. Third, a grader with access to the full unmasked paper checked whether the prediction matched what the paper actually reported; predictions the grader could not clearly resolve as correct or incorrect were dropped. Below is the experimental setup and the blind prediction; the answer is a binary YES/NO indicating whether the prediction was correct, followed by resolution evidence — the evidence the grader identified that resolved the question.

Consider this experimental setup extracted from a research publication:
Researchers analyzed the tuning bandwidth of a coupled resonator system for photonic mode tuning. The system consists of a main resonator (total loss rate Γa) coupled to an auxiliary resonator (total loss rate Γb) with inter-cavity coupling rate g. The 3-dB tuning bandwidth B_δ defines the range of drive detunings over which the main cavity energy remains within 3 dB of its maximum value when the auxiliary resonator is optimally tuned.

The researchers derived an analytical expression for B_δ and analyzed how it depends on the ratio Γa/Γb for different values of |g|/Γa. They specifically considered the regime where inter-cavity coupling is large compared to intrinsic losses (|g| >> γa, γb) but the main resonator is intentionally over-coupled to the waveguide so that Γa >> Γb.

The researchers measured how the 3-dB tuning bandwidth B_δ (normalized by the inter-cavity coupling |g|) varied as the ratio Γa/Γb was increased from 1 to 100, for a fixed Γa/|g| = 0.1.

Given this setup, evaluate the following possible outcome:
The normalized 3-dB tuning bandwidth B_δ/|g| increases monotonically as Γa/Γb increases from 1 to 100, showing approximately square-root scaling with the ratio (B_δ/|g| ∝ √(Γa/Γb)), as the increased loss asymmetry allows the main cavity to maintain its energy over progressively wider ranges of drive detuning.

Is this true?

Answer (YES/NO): YES